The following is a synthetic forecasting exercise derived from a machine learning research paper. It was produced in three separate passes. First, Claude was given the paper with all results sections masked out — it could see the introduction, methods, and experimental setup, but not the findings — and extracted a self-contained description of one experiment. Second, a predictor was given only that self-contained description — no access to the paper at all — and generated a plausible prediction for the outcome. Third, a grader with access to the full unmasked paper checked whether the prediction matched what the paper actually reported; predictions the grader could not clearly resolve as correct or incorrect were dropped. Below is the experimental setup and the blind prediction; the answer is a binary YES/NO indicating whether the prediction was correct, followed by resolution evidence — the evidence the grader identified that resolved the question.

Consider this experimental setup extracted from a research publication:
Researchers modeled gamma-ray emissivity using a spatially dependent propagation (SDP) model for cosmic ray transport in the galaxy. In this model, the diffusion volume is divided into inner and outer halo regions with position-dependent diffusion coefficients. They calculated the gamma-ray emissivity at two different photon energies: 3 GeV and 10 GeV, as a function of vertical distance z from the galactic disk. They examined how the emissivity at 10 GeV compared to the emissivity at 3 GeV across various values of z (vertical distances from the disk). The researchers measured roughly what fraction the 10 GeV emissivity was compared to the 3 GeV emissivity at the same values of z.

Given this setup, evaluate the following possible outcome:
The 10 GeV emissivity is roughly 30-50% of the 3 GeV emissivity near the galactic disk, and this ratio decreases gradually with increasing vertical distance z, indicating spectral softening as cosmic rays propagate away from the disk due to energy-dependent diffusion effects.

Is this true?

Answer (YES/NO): NO